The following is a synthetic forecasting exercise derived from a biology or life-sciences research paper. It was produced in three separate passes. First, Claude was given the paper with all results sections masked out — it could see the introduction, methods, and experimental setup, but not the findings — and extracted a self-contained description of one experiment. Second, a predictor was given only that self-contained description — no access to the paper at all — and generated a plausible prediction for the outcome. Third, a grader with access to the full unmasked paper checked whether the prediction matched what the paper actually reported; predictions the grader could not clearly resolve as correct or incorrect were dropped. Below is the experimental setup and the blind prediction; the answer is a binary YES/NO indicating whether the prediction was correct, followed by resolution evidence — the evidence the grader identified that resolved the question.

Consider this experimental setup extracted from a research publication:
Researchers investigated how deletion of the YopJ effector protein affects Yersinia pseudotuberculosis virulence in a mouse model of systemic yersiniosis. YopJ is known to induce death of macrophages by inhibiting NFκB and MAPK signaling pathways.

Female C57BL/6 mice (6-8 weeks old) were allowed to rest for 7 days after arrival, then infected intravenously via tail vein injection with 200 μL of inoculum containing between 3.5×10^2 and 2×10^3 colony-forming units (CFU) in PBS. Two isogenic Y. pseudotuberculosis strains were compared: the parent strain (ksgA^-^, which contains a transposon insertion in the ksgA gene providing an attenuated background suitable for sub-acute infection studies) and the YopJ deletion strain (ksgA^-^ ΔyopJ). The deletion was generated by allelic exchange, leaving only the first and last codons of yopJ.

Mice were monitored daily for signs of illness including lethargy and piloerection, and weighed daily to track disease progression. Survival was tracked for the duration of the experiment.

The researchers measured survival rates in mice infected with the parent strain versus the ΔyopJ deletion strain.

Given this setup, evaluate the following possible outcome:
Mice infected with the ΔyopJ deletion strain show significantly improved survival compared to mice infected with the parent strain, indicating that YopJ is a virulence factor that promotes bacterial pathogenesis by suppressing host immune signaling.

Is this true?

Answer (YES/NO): NO